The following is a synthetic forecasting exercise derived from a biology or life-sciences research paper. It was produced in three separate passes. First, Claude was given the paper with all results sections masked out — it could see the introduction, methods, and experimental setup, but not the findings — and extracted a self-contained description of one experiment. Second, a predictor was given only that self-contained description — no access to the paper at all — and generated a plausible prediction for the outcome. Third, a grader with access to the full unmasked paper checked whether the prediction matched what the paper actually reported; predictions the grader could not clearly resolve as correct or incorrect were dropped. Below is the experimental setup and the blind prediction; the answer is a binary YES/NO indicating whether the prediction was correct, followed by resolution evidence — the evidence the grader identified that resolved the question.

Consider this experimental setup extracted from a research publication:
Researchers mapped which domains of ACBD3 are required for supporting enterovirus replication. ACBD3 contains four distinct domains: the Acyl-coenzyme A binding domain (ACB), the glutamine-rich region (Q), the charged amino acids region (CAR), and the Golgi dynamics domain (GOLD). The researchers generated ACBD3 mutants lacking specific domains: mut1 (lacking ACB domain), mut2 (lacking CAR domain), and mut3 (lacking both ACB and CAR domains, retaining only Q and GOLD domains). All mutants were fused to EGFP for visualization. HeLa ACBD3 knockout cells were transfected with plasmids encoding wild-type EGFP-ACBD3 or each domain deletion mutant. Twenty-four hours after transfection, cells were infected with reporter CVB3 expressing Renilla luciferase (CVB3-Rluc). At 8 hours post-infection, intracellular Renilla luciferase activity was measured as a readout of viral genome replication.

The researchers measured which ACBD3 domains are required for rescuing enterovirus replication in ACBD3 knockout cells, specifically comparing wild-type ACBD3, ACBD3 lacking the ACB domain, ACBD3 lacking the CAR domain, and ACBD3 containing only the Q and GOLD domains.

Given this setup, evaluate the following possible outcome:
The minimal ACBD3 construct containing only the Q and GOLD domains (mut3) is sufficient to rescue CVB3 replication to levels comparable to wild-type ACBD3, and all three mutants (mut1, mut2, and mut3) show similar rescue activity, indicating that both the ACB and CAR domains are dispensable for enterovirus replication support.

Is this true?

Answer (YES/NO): NO